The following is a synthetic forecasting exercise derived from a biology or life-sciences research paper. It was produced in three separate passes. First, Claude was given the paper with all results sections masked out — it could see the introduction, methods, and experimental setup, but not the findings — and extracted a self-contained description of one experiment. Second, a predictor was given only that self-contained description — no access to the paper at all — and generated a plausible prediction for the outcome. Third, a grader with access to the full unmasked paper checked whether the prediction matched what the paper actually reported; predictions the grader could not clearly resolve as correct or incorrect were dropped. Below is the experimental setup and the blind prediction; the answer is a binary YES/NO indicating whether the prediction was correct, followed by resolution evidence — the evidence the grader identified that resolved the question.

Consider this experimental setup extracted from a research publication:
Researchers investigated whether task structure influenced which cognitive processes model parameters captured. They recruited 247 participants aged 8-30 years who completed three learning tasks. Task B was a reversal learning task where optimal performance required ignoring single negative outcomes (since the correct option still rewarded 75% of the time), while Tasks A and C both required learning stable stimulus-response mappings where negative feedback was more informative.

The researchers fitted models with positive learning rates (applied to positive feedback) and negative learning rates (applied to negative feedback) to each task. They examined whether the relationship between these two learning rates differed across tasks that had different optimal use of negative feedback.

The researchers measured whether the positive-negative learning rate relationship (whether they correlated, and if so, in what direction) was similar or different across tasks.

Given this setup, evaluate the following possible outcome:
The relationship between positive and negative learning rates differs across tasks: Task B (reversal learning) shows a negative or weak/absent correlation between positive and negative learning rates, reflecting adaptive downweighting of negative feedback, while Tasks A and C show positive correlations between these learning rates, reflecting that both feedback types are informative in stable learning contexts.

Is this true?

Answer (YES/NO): NO